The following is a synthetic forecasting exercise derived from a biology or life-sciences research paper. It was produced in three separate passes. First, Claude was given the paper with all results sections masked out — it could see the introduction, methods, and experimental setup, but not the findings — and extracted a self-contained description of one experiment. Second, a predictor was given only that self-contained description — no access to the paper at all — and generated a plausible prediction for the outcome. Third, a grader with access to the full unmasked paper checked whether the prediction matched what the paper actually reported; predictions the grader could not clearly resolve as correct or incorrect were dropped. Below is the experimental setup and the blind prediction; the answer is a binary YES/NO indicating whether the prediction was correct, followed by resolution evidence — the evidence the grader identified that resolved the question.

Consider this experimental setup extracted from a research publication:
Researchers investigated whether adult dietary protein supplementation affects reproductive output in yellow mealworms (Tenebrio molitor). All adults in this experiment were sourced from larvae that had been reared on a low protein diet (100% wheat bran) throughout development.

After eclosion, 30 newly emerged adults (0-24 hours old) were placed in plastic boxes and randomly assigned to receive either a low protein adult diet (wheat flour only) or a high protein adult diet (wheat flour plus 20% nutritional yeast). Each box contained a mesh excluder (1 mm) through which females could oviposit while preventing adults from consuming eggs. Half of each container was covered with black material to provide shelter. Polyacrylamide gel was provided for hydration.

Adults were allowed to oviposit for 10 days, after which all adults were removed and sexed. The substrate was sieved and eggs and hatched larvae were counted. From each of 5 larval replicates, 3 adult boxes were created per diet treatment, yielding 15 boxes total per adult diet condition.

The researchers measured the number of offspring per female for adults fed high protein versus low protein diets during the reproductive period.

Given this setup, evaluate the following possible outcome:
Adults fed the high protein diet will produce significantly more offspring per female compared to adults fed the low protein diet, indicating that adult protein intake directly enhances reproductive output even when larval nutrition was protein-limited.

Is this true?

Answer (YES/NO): YES